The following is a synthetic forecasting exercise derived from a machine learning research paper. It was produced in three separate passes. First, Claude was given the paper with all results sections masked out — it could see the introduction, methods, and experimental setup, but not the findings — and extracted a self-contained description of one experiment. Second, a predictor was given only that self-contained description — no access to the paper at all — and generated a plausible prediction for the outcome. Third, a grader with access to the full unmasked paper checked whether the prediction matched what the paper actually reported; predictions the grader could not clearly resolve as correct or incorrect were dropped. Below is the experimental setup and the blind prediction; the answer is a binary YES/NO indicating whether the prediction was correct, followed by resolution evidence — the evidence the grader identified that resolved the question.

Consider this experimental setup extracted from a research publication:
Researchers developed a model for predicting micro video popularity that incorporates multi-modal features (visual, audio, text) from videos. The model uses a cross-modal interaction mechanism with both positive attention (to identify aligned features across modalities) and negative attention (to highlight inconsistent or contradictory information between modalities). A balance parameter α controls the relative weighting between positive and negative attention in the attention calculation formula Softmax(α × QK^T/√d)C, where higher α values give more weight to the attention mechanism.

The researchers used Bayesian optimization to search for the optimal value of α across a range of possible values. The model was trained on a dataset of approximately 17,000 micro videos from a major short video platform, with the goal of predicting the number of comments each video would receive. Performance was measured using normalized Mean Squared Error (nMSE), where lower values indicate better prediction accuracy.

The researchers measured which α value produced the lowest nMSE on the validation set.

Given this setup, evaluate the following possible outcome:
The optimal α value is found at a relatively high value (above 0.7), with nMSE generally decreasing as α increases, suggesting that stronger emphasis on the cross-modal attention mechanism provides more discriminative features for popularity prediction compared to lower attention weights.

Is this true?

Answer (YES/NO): NO